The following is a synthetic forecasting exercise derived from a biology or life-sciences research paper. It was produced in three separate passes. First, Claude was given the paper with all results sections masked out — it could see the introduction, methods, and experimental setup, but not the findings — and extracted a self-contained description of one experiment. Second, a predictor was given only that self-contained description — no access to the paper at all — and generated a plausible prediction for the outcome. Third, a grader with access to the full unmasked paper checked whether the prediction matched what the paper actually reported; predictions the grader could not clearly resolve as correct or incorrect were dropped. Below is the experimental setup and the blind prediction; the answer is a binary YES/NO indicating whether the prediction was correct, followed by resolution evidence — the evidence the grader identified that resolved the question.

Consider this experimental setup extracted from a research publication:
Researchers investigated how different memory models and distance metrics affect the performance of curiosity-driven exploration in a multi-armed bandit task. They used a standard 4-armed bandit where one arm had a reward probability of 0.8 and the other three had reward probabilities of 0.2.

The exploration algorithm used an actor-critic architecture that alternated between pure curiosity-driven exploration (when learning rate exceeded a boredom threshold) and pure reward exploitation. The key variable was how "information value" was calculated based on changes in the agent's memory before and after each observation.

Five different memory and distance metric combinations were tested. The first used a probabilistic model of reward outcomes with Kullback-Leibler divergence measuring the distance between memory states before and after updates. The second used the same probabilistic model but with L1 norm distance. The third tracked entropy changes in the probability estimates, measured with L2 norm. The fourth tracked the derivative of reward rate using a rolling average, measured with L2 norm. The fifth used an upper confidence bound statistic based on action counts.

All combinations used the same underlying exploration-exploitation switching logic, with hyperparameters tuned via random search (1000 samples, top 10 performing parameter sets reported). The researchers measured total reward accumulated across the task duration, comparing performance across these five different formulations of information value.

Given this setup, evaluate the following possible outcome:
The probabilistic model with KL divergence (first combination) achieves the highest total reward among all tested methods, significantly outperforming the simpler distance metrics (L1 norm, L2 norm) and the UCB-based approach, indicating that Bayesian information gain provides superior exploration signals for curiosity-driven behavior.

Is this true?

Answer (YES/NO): NO